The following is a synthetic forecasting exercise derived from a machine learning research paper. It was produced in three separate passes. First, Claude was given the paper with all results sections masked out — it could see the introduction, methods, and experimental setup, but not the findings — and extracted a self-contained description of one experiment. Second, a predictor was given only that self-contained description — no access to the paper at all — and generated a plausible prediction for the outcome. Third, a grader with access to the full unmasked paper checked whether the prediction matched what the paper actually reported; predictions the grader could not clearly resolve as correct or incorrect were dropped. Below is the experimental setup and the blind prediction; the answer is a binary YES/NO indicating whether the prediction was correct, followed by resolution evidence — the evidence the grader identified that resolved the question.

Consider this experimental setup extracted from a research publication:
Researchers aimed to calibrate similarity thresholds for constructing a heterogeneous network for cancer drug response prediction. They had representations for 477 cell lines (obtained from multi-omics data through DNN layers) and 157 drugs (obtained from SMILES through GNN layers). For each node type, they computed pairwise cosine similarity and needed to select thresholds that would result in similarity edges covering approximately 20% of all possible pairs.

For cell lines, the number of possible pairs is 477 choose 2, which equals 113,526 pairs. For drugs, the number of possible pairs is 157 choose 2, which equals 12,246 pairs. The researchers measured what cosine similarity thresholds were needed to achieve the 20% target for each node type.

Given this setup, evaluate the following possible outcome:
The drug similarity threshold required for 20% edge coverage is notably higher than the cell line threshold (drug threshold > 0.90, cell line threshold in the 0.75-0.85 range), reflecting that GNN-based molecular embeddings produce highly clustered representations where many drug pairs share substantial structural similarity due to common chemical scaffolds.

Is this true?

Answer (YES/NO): NO